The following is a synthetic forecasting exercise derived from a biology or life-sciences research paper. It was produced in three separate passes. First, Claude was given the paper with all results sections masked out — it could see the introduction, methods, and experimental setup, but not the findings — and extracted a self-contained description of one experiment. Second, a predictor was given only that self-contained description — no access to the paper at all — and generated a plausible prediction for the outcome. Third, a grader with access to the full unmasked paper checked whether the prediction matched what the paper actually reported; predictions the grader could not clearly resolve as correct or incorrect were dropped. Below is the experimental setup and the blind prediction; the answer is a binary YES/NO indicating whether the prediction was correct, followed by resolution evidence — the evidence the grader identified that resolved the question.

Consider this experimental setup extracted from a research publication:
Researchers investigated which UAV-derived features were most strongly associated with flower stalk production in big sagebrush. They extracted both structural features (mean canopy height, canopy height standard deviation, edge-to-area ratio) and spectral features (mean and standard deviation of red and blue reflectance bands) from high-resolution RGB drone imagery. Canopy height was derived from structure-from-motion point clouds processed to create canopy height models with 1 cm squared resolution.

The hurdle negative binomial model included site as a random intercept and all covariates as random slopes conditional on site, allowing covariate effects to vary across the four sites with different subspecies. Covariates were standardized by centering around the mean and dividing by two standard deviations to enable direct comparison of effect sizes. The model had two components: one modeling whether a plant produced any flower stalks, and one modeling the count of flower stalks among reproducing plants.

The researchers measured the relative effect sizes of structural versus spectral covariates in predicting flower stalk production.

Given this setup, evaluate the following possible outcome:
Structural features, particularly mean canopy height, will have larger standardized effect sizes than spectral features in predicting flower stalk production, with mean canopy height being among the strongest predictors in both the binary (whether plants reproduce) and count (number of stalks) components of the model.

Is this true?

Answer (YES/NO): NO